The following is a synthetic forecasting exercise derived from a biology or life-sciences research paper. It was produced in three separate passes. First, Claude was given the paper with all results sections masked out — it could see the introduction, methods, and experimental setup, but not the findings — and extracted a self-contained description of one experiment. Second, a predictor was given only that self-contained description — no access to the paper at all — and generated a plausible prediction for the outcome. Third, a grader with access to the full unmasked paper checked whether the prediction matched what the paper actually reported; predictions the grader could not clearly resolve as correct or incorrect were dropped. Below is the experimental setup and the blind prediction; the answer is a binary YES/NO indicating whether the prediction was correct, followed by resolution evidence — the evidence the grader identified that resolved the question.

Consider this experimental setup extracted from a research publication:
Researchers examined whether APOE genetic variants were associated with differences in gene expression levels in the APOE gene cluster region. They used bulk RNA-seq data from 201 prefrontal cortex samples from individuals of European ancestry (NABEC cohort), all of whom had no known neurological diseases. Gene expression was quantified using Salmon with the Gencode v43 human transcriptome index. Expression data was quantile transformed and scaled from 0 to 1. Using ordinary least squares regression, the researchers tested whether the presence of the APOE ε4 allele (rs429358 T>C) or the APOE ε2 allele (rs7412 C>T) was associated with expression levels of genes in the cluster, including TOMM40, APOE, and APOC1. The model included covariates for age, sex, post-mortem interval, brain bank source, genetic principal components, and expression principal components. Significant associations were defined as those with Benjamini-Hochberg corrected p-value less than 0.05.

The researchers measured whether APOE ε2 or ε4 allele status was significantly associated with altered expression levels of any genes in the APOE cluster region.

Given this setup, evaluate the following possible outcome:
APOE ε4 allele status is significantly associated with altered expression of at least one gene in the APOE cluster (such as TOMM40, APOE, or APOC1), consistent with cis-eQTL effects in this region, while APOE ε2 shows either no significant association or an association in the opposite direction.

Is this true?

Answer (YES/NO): NO